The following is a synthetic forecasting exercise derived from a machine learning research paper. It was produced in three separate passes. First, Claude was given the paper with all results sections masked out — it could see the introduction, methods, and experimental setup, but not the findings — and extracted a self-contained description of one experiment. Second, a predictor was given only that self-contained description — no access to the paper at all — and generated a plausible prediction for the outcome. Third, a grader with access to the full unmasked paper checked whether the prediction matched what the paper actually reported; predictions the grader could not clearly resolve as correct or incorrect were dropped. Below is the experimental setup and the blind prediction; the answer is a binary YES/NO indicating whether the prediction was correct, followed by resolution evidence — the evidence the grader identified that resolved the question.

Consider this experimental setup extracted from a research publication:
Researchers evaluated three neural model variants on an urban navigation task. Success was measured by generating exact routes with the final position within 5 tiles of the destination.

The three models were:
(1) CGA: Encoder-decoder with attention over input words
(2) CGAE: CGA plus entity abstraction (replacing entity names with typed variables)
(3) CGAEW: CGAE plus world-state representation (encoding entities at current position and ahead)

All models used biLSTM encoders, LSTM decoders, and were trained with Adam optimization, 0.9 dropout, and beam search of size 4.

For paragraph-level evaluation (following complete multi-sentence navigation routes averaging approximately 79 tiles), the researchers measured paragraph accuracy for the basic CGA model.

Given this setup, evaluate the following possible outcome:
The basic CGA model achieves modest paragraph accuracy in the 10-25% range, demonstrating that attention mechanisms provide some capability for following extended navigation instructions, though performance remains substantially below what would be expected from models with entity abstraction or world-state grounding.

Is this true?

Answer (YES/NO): NO